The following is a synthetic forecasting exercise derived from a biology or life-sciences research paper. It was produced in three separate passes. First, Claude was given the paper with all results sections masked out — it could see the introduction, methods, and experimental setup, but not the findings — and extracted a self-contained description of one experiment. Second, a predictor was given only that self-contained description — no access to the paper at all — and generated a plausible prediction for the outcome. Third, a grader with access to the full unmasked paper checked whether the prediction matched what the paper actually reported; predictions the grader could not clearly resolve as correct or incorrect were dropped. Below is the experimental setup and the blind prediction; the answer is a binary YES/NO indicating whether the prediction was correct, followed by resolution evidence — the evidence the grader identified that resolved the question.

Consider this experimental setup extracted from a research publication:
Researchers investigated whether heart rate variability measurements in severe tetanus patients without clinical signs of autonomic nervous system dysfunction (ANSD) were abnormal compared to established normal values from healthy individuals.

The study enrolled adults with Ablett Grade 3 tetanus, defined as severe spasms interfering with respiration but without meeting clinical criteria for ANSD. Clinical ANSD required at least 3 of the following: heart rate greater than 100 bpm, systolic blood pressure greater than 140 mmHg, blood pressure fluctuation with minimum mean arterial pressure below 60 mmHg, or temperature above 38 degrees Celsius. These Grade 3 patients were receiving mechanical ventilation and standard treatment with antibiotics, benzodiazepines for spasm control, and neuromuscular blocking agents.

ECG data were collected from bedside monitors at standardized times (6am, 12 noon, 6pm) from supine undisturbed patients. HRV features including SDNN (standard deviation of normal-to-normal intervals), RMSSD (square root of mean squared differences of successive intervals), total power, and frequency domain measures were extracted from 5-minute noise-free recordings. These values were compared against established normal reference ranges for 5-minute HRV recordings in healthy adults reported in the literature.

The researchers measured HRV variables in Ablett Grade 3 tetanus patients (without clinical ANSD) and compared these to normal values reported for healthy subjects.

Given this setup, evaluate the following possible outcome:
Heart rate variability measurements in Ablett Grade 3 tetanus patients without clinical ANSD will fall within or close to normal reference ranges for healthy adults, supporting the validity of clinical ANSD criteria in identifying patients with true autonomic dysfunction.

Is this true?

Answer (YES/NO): NO